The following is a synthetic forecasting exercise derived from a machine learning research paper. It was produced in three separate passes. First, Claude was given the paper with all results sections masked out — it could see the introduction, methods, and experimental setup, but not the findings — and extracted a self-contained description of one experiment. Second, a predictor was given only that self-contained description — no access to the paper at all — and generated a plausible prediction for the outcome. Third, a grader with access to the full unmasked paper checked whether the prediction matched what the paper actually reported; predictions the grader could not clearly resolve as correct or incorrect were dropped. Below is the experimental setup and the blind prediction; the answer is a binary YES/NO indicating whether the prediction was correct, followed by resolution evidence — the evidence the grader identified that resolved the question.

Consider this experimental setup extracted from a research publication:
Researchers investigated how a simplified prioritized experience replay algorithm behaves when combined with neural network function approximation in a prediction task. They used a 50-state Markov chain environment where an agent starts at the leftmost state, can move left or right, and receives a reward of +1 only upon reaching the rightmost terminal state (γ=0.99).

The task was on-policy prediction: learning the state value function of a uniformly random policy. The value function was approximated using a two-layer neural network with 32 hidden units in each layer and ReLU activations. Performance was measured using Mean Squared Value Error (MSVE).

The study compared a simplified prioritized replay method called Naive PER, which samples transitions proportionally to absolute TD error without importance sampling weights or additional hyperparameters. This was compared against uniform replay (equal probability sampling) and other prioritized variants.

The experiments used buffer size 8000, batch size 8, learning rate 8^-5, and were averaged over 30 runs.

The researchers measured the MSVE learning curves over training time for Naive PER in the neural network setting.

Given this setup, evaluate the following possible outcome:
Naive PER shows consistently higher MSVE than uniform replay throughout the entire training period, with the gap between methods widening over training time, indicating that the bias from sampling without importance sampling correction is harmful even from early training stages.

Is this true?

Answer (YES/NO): NO